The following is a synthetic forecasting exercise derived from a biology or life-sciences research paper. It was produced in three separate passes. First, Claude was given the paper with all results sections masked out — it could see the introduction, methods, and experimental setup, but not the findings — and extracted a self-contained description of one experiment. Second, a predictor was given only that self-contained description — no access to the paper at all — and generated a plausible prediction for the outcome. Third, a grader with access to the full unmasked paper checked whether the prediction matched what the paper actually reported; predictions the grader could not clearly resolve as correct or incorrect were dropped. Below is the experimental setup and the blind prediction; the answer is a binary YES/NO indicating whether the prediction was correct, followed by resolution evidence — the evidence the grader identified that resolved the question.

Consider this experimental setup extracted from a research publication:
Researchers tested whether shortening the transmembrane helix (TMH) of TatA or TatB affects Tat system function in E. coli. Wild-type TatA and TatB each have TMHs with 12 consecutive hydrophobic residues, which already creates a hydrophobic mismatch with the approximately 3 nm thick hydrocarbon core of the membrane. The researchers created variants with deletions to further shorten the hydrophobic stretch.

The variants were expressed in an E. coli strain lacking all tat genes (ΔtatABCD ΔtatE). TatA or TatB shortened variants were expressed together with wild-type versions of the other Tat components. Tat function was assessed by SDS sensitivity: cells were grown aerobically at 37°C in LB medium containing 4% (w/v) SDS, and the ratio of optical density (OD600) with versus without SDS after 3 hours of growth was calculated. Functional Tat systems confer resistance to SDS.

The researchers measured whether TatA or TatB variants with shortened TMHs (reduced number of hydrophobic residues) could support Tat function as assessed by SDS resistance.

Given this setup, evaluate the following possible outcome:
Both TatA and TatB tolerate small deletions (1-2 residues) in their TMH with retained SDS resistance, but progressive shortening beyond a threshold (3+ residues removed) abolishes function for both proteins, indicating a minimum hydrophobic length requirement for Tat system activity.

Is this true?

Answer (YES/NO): NO